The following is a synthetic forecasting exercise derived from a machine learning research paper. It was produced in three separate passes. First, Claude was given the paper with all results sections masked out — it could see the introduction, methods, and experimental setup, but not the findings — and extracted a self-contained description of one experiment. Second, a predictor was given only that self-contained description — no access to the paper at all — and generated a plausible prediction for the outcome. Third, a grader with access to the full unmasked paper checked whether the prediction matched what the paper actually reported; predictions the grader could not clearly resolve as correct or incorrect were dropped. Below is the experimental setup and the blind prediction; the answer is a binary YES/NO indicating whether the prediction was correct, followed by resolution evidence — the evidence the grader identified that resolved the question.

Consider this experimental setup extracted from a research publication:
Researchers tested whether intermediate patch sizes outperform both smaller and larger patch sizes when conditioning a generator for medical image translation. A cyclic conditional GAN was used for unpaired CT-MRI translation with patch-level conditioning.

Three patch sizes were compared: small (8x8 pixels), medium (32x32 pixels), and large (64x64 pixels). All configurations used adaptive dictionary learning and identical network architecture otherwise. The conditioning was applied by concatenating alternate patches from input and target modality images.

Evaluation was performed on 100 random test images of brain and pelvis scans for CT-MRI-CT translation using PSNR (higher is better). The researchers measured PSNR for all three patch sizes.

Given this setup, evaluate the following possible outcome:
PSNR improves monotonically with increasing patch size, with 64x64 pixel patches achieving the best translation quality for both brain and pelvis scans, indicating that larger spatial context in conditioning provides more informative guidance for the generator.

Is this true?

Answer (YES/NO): NO